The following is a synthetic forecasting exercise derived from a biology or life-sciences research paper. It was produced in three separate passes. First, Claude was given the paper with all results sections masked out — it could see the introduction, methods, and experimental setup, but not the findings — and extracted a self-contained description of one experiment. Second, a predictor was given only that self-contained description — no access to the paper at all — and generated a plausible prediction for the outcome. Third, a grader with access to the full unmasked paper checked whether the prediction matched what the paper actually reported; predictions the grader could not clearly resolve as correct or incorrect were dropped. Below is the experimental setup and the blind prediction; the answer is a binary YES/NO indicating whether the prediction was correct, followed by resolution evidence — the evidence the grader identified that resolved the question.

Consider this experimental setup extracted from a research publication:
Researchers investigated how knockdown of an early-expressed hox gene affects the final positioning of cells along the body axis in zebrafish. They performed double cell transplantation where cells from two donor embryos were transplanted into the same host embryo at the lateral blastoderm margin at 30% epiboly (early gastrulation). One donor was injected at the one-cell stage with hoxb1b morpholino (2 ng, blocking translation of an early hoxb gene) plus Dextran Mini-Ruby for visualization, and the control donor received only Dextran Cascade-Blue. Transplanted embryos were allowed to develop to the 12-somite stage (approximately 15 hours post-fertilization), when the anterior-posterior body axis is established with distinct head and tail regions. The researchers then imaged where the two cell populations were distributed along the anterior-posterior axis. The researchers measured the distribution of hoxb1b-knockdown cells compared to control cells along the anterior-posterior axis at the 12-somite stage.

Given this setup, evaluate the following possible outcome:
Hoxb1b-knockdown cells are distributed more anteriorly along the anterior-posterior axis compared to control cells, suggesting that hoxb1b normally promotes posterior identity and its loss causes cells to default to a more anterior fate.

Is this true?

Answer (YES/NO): NO